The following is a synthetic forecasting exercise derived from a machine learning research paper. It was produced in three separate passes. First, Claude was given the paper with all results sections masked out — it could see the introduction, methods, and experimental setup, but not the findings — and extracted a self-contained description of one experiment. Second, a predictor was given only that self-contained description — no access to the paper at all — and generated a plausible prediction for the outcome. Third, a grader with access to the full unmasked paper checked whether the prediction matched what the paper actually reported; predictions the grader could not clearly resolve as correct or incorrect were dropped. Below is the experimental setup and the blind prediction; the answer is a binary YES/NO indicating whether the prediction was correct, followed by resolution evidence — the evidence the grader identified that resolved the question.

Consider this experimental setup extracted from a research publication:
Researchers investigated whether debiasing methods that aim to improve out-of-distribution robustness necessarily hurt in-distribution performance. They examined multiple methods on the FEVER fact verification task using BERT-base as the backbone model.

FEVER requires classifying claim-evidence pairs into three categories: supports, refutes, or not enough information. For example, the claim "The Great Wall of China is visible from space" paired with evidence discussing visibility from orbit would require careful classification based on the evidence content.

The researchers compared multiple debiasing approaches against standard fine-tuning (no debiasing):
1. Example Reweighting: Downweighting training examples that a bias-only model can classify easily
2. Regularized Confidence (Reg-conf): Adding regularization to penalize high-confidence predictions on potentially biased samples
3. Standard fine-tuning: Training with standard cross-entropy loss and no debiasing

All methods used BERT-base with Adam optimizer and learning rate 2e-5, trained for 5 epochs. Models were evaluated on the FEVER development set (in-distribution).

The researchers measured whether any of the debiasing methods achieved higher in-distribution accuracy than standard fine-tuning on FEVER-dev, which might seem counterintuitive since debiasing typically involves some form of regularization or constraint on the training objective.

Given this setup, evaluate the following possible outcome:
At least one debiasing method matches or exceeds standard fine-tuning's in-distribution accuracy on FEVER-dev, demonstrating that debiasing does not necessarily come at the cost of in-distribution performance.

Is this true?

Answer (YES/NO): YES